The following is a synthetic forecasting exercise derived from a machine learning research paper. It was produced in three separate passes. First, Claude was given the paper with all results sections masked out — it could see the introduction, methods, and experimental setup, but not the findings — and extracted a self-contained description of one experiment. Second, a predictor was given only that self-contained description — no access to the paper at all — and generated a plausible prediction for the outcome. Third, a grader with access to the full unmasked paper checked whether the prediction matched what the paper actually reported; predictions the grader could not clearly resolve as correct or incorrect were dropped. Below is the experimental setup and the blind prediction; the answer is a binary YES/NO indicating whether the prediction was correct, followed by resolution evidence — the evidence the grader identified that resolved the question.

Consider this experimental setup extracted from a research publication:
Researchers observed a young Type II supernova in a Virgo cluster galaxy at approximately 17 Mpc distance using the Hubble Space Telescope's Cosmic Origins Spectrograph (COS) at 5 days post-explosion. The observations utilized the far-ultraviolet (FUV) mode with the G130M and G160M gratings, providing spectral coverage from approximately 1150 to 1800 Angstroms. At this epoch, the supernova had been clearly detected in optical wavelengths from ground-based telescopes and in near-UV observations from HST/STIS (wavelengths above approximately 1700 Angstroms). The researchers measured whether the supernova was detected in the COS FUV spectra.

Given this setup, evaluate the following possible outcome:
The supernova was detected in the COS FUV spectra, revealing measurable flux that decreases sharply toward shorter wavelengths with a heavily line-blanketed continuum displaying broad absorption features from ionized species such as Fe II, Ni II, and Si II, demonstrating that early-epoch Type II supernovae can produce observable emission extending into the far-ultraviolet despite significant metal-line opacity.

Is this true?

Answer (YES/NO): NO